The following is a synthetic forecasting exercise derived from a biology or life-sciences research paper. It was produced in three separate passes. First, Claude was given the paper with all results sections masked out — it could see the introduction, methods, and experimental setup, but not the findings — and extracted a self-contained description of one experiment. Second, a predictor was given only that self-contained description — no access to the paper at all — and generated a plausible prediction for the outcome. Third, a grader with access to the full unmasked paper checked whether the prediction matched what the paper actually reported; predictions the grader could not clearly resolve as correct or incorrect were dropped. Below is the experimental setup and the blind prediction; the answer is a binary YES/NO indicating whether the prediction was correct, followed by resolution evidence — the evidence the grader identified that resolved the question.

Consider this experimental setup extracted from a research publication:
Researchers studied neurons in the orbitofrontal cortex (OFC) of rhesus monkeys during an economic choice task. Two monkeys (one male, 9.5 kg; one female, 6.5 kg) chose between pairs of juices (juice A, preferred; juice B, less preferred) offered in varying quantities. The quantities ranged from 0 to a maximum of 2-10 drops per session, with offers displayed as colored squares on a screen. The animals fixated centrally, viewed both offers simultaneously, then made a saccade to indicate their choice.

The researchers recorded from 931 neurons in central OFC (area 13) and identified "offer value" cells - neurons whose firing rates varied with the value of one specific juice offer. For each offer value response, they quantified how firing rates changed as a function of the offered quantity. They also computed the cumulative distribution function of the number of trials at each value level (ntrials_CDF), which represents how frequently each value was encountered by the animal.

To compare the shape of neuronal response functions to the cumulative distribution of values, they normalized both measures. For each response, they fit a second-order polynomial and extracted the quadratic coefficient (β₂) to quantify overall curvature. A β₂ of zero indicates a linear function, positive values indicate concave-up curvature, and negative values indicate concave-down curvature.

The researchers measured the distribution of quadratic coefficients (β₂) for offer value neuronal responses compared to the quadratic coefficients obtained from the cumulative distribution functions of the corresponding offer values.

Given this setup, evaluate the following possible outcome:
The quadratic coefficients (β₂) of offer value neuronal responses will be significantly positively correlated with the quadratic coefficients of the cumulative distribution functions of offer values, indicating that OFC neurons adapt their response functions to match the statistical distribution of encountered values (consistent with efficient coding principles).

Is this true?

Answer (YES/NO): NO